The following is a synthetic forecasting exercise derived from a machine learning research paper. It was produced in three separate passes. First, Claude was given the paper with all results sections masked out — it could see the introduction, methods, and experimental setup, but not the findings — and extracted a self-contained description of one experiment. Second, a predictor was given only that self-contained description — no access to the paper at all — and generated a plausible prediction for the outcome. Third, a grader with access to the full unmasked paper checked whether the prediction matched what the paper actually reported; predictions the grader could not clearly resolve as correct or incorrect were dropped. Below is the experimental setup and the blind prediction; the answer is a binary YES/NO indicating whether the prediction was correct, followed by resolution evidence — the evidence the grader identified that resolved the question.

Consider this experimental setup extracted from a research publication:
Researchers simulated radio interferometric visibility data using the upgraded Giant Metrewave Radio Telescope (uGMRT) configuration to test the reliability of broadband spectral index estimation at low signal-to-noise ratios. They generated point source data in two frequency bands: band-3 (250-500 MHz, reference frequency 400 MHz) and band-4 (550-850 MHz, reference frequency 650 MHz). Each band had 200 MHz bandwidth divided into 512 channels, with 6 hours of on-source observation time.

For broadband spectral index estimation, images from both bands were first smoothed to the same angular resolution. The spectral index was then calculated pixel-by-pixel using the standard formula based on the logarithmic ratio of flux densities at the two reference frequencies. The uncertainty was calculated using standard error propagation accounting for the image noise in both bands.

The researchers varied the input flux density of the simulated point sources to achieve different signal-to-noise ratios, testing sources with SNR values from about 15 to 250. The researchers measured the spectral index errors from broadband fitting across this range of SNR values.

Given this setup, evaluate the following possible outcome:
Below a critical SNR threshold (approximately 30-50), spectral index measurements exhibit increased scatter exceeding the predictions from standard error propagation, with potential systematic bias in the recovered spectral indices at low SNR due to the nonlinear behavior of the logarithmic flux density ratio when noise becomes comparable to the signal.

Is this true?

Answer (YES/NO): NO